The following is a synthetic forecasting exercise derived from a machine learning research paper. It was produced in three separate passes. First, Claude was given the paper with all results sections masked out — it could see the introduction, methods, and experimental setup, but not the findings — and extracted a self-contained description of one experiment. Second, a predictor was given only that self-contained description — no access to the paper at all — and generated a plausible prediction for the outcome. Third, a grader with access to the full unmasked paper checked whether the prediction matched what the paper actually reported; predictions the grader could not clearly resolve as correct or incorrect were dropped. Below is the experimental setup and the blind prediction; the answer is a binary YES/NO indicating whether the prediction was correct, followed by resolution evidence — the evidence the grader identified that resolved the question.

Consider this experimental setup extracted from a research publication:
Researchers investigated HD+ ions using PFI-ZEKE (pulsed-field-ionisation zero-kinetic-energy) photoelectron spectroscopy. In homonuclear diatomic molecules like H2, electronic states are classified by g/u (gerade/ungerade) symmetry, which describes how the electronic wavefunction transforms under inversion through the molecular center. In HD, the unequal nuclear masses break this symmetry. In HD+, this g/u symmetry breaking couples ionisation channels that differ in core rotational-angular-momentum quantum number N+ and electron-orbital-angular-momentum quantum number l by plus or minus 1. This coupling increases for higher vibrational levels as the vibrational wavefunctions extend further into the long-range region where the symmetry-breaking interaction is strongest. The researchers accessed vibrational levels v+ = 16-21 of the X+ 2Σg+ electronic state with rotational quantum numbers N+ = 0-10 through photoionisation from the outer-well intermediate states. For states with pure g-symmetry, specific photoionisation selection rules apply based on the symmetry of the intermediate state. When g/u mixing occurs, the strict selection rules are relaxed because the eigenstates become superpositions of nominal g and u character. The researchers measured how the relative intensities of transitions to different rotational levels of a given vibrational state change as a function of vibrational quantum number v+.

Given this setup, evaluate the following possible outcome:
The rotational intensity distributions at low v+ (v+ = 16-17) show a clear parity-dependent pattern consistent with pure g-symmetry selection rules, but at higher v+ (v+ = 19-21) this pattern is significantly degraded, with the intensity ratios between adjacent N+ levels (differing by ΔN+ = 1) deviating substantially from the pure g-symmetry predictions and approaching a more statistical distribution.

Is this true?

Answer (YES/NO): YES